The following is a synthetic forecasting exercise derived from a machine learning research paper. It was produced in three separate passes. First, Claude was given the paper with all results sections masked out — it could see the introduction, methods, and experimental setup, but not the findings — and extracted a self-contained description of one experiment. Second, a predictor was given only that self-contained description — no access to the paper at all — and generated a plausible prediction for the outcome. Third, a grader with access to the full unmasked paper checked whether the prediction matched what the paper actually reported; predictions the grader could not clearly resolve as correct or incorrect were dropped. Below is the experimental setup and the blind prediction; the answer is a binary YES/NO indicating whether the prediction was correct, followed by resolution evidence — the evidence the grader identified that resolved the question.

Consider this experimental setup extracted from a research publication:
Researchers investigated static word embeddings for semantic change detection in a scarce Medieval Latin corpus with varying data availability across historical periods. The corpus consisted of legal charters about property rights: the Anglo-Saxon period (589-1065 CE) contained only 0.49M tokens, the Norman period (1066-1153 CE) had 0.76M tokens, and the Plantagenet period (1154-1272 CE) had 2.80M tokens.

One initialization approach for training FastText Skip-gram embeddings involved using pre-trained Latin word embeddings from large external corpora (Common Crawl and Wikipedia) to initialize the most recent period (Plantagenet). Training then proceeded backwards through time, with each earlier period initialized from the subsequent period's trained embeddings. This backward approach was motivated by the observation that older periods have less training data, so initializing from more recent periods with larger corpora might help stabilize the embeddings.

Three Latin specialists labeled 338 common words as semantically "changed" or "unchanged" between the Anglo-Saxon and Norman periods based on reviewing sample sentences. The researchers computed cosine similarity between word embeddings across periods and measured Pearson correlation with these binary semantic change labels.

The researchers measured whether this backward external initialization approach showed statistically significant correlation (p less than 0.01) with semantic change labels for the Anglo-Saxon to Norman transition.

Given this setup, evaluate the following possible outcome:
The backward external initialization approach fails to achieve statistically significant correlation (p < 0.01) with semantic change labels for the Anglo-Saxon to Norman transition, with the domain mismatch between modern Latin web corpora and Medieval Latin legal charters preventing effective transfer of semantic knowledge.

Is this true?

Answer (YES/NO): YES